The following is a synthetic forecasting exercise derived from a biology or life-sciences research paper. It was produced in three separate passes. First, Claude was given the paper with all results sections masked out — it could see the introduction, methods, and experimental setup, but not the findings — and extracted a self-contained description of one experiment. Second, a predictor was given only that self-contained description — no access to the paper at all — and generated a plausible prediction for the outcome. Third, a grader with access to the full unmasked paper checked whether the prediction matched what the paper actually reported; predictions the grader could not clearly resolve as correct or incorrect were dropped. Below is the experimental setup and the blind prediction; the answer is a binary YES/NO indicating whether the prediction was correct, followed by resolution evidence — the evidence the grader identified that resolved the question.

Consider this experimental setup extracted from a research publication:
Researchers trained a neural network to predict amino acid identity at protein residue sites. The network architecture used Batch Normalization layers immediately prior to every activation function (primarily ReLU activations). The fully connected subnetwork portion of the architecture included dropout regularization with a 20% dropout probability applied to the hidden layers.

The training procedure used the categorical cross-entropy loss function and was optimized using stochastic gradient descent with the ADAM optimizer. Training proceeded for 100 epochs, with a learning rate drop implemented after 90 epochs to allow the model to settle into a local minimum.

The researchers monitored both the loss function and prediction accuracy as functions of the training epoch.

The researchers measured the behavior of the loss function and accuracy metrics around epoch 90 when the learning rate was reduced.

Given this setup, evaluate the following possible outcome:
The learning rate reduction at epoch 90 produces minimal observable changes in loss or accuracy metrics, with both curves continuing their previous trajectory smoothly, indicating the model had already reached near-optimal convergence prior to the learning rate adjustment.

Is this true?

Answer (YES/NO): NO